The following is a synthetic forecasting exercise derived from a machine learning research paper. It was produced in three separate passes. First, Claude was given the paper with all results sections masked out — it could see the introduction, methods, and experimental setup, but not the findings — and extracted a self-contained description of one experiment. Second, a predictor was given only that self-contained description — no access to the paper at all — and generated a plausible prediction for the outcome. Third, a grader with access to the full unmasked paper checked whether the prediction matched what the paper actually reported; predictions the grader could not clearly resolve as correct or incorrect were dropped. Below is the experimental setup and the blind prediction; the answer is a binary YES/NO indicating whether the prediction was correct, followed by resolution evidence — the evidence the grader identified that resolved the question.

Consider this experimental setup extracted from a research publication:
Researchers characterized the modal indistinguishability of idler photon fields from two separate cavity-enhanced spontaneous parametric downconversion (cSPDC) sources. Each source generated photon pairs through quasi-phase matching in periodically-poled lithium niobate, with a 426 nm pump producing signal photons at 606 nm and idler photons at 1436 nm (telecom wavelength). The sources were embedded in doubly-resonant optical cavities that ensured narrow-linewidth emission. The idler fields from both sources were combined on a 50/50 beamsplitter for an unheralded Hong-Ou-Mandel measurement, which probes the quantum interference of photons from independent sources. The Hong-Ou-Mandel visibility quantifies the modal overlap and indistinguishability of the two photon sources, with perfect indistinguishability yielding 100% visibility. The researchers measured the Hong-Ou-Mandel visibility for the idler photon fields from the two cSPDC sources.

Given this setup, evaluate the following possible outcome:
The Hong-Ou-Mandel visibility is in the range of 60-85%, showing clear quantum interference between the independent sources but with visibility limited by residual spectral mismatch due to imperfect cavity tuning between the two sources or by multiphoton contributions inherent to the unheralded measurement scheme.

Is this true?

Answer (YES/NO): NO